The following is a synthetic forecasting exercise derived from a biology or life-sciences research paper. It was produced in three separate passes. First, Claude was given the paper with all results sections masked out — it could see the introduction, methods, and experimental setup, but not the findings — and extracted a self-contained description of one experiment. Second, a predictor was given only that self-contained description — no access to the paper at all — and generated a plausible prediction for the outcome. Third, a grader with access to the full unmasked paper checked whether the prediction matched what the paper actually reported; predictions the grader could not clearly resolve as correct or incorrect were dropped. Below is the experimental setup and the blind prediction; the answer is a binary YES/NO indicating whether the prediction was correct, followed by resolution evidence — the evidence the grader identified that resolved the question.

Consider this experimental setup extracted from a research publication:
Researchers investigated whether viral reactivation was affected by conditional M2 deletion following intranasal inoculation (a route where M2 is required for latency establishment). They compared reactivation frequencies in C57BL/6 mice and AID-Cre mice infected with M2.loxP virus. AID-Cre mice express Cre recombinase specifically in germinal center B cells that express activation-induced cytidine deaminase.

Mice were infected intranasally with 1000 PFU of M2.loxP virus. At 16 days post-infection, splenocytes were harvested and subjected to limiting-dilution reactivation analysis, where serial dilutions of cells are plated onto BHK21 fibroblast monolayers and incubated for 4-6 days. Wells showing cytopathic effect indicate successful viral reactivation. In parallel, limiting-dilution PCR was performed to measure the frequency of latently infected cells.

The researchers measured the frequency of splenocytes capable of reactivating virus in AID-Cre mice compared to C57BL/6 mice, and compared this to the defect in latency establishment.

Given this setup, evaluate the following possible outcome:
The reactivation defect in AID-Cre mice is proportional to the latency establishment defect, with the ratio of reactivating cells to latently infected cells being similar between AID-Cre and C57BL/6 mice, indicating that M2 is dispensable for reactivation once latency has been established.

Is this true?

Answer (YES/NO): NO